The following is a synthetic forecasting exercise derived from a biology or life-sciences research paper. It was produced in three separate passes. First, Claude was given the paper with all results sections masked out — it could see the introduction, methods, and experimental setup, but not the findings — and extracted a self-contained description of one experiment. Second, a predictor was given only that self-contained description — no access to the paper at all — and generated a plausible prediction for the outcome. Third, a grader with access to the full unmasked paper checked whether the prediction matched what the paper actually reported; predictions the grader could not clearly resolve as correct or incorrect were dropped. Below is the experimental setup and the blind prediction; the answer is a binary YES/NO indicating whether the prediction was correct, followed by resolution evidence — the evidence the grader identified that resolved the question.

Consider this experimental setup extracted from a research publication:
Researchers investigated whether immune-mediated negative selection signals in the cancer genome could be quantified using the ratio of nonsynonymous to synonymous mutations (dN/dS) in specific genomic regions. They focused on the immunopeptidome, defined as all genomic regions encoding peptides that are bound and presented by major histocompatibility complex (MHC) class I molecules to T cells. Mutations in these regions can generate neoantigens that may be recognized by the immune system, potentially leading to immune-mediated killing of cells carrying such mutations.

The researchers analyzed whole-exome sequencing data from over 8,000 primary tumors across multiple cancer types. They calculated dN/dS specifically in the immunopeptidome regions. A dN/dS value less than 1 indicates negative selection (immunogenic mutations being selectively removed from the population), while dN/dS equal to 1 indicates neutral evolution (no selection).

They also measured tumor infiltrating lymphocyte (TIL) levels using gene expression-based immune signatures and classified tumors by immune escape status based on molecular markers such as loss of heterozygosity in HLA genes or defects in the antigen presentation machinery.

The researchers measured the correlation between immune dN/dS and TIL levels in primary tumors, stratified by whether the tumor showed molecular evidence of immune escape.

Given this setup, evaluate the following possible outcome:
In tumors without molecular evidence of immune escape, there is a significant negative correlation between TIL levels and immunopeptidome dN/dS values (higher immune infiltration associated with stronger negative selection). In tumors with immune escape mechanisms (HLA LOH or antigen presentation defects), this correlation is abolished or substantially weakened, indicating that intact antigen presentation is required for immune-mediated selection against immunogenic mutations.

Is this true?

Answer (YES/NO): YES